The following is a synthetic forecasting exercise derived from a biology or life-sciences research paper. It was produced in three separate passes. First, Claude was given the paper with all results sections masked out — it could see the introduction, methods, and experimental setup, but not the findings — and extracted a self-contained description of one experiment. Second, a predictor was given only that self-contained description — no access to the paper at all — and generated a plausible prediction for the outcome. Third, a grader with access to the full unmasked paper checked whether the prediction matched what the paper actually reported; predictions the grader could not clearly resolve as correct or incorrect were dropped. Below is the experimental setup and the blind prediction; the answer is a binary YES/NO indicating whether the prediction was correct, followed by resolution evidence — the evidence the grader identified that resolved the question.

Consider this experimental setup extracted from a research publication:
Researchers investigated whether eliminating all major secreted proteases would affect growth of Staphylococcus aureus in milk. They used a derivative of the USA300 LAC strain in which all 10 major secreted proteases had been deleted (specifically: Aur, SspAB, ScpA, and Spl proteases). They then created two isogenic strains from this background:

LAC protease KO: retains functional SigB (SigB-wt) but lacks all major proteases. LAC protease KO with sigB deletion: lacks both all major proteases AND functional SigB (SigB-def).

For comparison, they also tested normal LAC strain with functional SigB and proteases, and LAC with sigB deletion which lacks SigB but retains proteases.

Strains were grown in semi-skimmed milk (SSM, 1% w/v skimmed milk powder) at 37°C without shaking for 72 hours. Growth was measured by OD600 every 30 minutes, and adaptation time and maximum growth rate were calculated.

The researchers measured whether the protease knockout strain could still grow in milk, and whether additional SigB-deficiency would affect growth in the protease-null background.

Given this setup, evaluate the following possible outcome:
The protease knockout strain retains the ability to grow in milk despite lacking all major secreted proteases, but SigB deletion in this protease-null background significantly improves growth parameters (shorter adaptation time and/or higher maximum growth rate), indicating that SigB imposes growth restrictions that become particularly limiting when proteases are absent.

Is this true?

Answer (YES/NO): NO